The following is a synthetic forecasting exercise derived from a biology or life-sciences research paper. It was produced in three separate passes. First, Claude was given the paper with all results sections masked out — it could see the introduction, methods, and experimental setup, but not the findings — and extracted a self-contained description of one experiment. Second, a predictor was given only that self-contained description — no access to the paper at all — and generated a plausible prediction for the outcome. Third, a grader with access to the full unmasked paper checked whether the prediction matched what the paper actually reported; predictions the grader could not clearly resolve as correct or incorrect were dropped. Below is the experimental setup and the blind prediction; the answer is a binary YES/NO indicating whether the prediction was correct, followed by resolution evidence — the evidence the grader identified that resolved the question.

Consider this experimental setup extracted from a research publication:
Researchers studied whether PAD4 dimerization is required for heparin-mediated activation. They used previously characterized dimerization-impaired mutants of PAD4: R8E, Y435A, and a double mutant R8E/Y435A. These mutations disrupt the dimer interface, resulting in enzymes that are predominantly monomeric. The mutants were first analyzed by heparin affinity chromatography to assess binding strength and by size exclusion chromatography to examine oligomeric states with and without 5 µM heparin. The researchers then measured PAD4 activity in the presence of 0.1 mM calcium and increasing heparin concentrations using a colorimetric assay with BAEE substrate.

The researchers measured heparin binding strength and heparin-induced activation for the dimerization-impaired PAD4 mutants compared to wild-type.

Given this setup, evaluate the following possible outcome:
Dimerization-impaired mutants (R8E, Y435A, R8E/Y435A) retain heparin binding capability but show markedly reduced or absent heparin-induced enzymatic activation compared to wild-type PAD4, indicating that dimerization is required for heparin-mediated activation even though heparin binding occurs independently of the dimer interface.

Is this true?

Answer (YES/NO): NO